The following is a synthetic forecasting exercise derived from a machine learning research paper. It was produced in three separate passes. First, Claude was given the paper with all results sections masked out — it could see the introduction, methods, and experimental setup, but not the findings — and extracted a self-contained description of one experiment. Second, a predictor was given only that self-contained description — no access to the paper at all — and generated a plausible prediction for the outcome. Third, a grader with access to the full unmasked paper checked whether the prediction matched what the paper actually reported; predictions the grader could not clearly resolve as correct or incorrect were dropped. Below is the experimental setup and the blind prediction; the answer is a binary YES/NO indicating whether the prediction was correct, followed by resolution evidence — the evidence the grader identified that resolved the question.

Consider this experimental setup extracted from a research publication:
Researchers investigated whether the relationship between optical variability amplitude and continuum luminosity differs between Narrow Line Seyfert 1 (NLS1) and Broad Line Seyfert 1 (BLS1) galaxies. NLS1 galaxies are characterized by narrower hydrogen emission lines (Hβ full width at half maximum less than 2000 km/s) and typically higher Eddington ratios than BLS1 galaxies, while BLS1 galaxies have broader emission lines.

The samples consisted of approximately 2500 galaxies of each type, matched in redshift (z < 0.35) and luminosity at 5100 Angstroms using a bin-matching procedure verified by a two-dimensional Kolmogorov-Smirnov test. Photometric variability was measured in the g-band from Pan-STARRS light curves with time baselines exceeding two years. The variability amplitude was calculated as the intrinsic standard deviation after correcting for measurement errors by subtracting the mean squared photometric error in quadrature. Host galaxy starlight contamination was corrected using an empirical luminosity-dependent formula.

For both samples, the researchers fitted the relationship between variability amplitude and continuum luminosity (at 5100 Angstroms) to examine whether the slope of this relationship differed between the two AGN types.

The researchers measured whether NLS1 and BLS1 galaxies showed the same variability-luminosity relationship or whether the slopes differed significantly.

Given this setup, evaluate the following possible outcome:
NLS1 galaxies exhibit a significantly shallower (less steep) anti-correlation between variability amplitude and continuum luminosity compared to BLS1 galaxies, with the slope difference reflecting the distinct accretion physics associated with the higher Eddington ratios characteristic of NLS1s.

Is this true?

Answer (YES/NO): NO